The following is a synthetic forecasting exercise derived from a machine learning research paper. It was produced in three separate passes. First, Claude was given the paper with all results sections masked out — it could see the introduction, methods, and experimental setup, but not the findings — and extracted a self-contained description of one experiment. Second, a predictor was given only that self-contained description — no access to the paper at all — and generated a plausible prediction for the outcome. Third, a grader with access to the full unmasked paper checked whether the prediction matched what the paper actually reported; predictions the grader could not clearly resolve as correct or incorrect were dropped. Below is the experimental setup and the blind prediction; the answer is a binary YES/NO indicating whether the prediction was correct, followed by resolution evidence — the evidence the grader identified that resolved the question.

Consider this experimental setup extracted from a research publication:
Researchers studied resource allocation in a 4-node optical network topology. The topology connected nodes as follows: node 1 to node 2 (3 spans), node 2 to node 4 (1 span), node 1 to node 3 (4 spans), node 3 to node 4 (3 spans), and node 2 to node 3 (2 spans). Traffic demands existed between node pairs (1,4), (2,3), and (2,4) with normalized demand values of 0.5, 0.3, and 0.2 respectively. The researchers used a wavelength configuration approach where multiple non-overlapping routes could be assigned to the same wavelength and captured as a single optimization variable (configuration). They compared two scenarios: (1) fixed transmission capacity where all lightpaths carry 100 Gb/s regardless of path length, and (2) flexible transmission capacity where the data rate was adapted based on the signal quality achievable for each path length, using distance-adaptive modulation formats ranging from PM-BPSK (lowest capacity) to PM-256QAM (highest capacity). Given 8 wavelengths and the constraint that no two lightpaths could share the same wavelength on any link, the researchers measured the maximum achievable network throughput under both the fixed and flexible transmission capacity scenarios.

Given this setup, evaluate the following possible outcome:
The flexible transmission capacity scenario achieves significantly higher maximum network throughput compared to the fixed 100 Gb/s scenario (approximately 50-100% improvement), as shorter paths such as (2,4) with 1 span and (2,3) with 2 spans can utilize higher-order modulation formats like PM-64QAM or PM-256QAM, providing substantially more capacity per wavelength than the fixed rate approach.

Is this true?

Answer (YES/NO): NO